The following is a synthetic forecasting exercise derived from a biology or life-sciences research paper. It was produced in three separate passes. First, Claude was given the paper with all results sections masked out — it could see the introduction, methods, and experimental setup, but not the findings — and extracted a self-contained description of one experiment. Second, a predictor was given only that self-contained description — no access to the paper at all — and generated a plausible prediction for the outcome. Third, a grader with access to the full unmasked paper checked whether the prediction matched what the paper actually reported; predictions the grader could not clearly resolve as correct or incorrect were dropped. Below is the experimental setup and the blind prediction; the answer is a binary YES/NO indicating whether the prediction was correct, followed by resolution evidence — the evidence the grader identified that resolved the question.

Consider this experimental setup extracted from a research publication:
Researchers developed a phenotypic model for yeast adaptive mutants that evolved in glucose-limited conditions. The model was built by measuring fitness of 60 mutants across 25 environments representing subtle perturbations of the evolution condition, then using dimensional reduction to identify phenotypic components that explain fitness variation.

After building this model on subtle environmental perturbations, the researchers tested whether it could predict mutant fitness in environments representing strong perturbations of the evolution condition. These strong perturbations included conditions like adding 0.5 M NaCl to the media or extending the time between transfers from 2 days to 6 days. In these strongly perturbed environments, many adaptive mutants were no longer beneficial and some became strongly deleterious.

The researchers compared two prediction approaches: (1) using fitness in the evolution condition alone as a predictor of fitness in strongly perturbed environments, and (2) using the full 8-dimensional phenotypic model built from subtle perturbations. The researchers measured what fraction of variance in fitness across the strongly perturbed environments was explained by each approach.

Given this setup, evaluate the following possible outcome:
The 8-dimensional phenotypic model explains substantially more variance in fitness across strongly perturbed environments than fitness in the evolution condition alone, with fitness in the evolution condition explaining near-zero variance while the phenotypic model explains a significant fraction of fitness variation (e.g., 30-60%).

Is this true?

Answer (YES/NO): NO